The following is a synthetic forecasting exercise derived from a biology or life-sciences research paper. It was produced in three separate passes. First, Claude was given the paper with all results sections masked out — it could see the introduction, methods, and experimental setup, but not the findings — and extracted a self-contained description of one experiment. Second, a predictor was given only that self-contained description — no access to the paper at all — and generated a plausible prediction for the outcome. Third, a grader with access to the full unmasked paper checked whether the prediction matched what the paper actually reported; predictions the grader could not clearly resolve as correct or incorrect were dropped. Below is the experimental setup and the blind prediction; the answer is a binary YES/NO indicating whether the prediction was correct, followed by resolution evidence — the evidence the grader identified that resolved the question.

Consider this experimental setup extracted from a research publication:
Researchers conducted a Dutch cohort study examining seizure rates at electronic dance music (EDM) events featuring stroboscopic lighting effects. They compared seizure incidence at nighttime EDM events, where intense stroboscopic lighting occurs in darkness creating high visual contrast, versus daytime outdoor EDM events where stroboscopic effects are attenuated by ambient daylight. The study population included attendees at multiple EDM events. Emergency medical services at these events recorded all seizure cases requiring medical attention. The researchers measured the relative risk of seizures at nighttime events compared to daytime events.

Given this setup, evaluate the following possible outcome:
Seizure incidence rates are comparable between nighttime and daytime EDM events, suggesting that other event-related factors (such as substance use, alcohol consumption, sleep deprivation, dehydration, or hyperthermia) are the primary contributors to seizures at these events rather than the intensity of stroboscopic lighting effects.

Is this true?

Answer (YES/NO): NO